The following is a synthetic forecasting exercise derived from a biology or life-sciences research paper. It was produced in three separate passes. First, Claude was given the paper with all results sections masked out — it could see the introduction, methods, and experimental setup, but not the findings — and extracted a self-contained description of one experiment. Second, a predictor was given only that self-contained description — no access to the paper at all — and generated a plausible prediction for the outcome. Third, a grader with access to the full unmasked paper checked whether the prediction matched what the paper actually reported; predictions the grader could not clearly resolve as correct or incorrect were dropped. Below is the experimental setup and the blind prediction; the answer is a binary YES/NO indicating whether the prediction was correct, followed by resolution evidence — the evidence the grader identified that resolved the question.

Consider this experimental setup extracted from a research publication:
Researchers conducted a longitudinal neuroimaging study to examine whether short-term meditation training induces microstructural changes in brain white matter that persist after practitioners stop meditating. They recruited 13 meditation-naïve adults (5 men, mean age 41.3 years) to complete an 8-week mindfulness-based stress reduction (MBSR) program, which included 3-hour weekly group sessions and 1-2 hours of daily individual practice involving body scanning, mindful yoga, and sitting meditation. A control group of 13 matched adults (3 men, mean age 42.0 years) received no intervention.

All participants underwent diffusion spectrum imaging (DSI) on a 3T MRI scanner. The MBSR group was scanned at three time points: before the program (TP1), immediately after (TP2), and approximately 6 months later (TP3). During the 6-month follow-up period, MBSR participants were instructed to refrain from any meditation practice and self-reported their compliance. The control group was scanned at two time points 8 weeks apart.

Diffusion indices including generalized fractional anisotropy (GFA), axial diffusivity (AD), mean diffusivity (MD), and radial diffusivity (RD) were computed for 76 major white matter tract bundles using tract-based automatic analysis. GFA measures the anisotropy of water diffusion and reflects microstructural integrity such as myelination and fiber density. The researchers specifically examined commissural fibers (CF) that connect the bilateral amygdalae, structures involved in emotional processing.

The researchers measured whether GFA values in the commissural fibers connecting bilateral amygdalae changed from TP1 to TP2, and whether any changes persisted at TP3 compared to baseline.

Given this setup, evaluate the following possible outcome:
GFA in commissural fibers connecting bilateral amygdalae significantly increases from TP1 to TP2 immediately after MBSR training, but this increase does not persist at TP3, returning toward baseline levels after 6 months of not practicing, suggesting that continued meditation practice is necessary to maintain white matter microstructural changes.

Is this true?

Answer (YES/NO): NO